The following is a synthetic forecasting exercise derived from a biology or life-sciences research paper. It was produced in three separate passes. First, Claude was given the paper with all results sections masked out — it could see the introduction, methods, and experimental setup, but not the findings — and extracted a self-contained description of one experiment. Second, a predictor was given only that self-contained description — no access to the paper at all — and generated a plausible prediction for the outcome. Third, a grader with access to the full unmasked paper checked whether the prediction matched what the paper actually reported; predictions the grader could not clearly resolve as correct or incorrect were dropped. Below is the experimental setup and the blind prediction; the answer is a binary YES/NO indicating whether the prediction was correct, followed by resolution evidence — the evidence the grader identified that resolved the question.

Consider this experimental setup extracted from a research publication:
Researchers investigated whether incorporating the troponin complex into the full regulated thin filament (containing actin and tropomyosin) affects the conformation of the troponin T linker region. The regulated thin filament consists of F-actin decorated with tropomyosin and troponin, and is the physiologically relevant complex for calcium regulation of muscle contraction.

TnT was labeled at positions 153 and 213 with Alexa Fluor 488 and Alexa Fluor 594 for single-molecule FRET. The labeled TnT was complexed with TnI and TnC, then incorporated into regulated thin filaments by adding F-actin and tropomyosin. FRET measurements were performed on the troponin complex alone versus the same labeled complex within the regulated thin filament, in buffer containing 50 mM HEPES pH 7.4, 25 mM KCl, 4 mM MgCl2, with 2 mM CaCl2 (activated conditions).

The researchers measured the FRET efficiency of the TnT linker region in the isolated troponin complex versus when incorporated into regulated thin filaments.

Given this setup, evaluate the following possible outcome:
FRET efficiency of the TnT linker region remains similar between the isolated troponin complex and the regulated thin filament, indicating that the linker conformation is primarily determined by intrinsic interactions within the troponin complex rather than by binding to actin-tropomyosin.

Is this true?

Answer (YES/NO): NO